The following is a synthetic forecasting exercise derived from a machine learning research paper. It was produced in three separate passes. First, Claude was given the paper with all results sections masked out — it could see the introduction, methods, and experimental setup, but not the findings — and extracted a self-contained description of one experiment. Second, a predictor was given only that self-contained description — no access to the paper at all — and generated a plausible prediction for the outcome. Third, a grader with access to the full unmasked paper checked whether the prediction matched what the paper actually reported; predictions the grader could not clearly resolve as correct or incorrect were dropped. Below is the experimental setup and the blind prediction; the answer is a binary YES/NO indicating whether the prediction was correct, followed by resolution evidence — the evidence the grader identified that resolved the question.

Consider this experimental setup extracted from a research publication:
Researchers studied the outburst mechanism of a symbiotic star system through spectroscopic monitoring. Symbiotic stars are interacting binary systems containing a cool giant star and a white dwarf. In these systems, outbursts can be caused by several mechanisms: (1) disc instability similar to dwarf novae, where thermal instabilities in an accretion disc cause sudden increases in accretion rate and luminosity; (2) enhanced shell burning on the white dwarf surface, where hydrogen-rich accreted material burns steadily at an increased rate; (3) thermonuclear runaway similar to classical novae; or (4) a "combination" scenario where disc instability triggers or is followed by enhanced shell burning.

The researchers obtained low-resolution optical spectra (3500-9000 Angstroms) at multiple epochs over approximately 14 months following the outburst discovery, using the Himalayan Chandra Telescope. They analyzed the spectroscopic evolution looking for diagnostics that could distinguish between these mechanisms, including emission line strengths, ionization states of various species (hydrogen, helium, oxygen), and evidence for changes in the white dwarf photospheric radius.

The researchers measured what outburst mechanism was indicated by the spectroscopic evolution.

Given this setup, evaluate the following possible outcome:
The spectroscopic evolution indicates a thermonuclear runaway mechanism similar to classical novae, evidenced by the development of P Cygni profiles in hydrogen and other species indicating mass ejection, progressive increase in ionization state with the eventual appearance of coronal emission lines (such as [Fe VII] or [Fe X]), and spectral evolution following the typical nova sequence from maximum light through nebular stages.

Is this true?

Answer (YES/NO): NO